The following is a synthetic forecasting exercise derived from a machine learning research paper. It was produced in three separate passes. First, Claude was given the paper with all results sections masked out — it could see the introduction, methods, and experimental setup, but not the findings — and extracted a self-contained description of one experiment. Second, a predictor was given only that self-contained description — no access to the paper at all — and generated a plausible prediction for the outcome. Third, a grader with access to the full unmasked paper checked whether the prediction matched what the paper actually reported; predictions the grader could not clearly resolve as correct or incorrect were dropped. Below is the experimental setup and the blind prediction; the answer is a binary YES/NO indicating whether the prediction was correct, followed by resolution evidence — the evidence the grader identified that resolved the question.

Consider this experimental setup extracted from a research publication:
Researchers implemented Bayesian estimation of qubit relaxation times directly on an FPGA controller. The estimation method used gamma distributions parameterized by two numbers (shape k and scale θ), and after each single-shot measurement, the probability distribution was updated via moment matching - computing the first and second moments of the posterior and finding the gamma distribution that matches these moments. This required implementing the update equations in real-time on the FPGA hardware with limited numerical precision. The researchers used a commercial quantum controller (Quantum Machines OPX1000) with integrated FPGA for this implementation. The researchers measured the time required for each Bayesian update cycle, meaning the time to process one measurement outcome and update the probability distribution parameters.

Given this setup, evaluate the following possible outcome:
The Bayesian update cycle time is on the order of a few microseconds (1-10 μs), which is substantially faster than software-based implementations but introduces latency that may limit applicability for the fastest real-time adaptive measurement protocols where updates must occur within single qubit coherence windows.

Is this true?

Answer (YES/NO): YES